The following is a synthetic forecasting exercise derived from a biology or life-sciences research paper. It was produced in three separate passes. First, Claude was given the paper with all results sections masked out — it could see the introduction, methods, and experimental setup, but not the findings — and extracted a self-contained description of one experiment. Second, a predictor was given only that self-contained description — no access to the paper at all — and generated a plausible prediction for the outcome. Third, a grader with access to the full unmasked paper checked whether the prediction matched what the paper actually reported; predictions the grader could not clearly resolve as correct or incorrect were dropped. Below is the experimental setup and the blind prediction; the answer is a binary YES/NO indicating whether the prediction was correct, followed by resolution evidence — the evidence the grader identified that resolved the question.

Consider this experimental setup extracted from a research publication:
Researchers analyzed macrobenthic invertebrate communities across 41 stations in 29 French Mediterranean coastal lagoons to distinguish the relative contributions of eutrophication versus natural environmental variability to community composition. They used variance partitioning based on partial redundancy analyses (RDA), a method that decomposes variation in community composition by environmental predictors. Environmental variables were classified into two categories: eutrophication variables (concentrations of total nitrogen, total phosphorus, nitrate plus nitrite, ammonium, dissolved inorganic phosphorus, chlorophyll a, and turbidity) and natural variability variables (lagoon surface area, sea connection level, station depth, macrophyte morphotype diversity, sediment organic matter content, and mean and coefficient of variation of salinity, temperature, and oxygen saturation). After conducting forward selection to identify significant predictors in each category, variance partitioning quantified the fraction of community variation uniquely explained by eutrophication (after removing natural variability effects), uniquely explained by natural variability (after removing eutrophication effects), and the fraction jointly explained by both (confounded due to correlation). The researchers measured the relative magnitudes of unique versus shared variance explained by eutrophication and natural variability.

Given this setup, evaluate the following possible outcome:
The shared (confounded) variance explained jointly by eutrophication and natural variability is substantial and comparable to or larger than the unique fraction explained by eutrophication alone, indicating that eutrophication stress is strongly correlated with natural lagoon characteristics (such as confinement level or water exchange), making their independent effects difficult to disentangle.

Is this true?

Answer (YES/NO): YES